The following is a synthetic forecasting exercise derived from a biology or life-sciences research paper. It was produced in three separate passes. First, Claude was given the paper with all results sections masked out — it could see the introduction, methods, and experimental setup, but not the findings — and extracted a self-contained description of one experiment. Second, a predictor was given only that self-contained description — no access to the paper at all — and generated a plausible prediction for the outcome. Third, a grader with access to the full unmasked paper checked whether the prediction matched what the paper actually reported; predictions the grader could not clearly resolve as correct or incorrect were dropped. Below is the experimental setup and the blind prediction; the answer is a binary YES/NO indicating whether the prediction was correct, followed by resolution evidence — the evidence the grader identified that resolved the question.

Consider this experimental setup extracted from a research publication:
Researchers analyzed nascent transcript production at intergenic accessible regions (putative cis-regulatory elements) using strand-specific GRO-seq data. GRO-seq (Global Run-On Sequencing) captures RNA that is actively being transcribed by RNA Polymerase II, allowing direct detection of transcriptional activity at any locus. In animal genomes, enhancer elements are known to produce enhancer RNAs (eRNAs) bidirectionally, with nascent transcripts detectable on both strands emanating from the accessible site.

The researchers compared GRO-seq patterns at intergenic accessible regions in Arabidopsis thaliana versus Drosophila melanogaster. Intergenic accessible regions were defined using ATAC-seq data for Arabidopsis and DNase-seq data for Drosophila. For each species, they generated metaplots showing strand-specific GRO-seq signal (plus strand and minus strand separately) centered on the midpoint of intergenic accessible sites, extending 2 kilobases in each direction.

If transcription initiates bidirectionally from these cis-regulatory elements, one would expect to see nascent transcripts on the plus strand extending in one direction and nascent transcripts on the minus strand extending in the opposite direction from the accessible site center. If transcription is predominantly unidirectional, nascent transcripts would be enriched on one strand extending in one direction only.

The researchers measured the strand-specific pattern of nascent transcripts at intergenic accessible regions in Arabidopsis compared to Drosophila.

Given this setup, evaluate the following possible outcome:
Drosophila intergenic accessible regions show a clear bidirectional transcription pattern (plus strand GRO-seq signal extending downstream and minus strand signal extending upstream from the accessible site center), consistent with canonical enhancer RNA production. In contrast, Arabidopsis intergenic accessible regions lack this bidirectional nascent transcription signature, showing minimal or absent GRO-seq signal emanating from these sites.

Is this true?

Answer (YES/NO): NO